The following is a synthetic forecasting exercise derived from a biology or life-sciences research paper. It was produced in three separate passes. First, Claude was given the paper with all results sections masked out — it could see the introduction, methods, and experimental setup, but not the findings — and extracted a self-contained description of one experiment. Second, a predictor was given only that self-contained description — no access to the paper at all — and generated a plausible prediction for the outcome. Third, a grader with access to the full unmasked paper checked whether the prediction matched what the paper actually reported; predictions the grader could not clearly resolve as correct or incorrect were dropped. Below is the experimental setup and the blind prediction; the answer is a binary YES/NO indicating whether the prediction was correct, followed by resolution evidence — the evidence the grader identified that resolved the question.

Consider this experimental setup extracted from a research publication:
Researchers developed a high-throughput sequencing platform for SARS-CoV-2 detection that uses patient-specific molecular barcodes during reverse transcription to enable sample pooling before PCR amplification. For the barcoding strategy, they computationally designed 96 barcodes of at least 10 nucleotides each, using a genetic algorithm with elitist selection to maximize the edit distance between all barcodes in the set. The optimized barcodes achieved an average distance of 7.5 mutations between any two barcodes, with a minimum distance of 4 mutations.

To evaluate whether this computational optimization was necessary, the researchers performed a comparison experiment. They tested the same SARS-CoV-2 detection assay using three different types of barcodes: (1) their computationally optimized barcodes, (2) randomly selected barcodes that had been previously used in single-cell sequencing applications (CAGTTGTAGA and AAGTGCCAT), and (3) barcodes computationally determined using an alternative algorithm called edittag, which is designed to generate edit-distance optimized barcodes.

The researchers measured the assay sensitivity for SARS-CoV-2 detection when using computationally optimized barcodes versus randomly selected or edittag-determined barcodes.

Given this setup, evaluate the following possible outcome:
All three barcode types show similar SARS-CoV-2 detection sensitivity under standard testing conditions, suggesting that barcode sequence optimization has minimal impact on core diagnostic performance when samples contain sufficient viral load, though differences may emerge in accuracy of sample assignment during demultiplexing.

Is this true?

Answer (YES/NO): YES